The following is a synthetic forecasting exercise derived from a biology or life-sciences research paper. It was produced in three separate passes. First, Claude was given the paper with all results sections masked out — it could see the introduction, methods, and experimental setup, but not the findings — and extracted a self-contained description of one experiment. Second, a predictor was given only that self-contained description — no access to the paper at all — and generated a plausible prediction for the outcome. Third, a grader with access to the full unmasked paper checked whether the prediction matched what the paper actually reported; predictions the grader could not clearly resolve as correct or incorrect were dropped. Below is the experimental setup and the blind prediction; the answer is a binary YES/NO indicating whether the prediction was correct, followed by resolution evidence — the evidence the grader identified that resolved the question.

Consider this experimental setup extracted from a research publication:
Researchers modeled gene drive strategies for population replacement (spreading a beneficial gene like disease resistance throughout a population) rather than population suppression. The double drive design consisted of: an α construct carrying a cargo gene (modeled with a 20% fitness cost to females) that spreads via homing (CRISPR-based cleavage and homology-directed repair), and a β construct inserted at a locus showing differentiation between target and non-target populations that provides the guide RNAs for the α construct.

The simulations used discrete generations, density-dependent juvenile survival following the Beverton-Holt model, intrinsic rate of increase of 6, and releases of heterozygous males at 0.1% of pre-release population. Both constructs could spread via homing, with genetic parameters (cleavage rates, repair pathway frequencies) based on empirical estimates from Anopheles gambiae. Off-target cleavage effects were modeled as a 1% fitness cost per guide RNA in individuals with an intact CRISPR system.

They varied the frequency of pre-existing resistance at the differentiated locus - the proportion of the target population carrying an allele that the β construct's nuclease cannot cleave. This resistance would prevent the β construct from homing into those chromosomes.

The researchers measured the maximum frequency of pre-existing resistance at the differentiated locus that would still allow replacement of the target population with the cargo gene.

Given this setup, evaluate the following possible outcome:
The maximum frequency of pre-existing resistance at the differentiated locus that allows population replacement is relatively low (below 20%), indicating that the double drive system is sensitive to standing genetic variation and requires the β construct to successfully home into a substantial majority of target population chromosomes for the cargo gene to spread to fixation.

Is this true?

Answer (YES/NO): NO